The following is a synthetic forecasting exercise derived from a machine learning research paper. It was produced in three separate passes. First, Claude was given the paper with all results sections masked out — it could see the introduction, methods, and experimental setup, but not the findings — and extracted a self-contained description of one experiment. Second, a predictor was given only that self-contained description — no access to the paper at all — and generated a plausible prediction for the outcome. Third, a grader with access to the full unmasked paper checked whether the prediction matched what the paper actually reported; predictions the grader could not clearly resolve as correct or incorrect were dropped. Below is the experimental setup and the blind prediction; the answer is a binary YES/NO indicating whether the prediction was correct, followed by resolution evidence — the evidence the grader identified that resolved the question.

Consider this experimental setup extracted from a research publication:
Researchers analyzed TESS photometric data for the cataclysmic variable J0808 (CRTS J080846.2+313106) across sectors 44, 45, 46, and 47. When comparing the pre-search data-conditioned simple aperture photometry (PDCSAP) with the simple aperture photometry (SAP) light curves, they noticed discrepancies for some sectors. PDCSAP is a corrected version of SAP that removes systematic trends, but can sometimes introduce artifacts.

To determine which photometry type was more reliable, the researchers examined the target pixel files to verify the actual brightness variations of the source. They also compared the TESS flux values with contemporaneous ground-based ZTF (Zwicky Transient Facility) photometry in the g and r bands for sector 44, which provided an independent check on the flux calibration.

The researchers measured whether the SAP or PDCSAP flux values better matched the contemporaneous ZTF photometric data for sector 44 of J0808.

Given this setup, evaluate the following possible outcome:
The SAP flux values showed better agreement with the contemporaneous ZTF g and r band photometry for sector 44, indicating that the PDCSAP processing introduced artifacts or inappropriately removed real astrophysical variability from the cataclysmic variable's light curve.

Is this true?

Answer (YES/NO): YES